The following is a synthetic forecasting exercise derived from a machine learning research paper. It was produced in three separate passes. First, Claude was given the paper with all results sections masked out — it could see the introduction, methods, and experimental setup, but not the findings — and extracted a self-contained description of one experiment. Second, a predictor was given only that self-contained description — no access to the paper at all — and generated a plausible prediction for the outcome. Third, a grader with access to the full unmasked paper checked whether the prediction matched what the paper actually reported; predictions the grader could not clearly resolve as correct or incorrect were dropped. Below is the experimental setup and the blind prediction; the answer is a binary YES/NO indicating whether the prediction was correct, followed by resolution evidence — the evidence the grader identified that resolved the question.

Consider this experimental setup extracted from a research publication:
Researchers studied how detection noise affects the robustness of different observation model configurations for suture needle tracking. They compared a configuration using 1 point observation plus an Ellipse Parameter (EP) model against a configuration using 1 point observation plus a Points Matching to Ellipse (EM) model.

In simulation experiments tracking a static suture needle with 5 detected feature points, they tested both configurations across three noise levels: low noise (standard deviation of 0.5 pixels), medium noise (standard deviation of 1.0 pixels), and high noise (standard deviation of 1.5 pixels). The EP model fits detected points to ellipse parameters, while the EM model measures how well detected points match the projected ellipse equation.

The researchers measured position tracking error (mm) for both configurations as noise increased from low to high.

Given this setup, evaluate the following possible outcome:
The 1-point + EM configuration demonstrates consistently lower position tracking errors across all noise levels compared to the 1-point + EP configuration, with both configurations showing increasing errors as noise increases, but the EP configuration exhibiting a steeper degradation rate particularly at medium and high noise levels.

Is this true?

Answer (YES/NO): NO